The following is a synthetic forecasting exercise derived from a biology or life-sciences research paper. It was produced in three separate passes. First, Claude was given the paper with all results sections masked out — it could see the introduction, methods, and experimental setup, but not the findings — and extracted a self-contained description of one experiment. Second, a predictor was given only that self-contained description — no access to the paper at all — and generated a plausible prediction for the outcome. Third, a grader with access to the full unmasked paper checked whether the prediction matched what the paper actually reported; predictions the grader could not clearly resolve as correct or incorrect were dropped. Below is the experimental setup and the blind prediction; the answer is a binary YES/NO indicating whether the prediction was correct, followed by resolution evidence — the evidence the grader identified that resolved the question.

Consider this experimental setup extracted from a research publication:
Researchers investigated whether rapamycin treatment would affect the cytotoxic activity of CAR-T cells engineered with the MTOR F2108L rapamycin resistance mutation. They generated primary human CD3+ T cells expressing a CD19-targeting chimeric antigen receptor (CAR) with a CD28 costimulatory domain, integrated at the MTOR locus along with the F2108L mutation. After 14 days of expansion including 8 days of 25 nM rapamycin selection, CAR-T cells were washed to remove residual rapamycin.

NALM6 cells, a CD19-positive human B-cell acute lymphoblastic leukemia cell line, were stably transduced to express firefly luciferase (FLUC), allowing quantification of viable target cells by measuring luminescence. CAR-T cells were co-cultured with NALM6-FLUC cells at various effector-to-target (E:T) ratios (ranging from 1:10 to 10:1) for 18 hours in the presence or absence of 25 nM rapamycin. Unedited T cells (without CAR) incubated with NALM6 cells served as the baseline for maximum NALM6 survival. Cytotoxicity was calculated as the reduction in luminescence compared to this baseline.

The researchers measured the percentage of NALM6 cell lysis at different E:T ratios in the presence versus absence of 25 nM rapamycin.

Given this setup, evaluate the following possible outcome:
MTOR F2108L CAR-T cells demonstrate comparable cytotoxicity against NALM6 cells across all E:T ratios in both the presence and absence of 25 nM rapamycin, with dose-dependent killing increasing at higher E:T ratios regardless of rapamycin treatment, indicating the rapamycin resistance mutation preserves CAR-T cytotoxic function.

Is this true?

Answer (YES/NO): NO